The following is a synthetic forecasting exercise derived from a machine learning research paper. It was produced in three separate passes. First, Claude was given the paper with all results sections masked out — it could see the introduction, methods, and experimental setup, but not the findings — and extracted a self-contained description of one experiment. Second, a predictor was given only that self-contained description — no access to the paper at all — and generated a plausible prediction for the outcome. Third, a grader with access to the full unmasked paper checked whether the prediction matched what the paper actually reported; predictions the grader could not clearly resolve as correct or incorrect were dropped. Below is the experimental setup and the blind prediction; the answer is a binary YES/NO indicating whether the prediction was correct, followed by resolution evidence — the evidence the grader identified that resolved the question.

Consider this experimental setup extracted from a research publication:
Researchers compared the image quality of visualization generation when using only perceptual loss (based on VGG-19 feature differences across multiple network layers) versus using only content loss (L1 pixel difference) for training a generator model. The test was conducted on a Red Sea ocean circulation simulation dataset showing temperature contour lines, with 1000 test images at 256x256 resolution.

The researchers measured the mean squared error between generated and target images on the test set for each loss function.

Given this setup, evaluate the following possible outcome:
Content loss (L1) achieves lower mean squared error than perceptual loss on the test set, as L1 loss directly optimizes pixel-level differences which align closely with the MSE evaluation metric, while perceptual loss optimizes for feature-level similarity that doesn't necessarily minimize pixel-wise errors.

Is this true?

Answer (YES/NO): NO